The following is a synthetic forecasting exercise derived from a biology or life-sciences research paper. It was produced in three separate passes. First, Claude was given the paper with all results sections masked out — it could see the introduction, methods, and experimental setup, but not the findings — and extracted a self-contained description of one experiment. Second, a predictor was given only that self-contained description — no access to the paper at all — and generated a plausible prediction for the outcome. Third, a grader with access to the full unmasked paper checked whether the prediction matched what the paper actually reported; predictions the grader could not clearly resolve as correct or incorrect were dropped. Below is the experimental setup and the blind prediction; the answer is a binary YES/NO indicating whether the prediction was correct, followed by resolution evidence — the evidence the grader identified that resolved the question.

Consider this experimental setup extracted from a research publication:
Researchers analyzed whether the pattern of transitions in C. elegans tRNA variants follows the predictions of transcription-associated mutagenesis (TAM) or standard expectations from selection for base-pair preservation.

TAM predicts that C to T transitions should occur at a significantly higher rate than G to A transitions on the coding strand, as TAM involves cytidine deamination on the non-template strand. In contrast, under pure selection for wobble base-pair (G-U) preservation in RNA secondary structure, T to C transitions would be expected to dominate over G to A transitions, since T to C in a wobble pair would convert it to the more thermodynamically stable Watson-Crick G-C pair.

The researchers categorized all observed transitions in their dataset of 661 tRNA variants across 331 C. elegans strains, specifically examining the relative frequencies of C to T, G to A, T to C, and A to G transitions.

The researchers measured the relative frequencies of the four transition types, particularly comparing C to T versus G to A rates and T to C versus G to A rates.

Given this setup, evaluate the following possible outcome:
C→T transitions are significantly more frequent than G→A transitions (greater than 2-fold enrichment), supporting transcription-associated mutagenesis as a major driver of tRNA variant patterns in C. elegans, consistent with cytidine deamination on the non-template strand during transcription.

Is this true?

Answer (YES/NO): YES